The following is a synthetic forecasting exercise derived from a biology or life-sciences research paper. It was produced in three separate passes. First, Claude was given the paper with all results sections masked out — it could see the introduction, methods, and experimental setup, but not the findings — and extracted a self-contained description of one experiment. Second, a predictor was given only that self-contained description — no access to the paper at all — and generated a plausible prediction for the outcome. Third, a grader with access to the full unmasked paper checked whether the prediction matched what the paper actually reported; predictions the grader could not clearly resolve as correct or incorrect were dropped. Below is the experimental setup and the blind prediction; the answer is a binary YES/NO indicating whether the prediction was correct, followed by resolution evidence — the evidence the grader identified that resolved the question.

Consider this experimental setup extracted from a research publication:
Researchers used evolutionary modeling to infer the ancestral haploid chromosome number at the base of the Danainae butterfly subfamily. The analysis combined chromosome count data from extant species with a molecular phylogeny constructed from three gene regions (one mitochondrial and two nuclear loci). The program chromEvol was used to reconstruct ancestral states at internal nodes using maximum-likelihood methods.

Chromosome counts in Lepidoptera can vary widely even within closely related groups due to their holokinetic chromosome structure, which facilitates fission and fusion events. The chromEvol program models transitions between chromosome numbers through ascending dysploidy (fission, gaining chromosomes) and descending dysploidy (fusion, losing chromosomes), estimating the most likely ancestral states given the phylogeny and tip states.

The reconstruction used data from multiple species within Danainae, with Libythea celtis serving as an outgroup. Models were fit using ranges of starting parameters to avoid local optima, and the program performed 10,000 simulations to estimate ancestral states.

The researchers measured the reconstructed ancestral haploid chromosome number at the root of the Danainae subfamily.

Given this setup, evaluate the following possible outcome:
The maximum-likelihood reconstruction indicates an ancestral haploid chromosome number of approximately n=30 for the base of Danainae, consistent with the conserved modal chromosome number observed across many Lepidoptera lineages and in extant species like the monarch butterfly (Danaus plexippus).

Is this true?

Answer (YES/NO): NO